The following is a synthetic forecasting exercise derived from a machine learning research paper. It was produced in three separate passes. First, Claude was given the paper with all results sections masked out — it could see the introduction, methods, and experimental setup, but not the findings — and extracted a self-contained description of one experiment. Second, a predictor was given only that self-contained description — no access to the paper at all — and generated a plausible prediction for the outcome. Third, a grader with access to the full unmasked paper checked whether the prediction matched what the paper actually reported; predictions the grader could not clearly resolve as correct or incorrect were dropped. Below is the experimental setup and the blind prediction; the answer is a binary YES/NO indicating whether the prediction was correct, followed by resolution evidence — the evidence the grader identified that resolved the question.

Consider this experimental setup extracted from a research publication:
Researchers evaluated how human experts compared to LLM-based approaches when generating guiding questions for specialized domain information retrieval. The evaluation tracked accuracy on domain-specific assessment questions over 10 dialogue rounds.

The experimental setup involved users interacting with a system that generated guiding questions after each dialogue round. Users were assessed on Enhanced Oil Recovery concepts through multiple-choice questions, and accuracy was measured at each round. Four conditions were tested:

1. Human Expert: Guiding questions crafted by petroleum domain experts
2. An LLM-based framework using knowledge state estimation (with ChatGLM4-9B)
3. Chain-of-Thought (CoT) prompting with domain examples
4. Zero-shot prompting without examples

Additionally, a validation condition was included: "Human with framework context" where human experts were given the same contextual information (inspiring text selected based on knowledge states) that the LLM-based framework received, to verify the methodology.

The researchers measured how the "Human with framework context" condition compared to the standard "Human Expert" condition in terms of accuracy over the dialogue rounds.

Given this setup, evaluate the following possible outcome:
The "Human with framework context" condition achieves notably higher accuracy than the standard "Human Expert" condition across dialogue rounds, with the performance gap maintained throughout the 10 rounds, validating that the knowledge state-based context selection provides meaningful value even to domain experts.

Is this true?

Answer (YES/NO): NO